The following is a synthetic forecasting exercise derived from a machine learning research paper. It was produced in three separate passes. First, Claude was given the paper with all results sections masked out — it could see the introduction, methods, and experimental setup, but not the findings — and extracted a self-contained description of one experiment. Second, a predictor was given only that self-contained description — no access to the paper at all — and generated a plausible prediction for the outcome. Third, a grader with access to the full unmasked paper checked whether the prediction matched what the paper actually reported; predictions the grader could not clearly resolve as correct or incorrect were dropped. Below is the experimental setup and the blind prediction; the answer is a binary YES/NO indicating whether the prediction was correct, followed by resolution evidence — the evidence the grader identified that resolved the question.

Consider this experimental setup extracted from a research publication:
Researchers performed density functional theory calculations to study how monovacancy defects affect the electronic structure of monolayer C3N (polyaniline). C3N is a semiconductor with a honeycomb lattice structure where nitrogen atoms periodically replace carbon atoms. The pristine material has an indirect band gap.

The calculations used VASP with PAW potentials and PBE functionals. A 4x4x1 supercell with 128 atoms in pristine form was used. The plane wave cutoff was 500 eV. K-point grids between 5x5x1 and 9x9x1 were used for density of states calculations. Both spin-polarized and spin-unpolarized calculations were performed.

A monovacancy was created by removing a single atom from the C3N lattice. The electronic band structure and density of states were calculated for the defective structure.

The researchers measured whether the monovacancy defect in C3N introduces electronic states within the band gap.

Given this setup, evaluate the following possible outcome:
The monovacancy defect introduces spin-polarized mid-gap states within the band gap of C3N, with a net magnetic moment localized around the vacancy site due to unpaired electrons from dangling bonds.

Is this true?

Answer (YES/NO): NO